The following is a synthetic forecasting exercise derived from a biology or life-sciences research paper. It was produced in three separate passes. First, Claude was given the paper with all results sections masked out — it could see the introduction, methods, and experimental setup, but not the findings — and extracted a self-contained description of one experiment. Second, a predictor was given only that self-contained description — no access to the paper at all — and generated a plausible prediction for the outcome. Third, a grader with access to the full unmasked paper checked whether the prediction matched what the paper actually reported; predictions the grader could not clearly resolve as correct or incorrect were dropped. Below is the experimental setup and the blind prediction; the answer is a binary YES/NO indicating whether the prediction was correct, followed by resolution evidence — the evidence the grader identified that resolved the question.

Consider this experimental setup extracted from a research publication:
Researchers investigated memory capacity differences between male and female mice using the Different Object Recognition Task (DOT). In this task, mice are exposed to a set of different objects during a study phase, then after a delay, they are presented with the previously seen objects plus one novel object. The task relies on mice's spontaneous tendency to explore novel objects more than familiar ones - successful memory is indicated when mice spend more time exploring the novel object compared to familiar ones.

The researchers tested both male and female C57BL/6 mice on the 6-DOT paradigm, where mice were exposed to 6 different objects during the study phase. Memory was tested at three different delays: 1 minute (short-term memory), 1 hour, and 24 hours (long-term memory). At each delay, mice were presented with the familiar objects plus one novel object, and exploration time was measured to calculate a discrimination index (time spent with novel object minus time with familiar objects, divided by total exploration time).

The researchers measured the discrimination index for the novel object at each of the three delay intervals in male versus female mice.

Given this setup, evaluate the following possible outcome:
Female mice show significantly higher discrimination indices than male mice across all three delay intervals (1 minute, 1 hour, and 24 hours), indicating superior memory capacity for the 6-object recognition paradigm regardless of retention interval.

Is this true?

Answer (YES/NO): NO